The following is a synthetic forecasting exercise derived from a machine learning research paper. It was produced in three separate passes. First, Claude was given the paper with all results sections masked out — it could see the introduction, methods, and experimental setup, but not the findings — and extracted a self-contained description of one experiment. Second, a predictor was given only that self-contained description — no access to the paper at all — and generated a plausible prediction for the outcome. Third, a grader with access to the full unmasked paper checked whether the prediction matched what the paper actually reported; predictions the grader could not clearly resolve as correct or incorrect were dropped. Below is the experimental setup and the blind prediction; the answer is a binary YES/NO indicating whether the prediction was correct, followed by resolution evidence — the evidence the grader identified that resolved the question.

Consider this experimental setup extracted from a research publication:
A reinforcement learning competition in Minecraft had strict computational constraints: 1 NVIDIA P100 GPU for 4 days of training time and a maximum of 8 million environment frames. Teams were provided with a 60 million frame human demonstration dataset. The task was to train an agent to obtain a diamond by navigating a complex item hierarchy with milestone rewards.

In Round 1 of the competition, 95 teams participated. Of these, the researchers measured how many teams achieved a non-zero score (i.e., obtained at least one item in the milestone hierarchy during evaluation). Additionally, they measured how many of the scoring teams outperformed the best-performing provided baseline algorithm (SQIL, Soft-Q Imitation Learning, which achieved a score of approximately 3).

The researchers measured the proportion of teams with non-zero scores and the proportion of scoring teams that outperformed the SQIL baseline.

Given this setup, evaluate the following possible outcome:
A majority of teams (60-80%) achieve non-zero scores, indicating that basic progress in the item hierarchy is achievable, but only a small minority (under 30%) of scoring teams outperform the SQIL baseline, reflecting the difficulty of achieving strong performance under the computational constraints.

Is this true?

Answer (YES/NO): NO